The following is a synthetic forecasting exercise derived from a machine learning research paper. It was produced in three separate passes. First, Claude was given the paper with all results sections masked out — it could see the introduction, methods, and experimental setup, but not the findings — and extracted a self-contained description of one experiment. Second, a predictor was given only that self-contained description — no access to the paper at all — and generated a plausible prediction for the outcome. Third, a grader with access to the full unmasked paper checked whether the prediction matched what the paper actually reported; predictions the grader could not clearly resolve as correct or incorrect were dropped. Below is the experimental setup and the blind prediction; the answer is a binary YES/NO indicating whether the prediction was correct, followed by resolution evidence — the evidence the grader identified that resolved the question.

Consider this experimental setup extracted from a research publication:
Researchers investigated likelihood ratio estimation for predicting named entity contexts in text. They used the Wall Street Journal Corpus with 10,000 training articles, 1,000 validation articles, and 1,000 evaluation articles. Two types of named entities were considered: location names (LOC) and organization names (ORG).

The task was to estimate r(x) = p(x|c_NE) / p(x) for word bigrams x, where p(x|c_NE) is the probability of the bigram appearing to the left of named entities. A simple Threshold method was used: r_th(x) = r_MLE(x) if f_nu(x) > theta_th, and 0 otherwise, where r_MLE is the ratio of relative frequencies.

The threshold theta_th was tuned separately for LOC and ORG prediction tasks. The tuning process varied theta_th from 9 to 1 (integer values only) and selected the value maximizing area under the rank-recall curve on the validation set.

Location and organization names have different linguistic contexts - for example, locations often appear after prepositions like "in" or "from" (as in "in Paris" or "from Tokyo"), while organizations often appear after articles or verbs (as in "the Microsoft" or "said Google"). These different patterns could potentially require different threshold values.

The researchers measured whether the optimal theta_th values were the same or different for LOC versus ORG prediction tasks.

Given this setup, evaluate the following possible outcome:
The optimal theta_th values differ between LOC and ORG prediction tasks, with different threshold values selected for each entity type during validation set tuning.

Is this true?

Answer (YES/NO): NO